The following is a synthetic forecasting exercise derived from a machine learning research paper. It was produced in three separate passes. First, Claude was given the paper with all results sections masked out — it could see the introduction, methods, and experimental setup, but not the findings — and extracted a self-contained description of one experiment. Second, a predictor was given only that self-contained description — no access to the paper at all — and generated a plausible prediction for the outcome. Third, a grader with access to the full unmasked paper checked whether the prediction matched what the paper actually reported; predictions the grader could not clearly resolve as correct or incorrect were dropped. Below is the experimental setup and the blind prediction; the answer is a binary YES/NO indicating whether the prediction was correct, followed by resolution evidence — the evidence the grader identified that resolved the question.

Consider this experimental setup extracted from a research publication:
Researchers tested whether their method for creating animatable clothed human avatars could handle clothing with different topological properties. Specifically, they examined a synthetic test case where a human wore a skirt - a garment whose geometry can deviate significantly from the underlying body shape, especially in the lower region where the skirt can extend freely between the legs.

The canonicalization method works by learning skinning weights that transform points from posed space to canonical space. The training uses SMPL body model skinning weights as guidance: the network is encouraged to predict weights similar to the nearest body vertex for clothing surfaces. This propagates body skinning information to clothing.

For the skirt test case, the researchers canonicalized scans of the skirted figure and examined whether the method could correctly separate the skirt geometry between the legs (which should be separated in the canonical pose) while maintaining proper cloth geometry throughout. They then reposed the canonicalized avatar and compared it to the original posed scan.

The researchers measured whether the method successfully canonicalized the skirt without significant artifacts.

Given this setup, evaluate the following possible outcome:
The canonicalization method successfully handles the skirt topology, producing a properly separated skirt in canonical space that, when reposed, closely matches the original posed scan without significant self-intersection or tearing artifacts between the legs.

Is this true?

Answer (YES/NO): NO